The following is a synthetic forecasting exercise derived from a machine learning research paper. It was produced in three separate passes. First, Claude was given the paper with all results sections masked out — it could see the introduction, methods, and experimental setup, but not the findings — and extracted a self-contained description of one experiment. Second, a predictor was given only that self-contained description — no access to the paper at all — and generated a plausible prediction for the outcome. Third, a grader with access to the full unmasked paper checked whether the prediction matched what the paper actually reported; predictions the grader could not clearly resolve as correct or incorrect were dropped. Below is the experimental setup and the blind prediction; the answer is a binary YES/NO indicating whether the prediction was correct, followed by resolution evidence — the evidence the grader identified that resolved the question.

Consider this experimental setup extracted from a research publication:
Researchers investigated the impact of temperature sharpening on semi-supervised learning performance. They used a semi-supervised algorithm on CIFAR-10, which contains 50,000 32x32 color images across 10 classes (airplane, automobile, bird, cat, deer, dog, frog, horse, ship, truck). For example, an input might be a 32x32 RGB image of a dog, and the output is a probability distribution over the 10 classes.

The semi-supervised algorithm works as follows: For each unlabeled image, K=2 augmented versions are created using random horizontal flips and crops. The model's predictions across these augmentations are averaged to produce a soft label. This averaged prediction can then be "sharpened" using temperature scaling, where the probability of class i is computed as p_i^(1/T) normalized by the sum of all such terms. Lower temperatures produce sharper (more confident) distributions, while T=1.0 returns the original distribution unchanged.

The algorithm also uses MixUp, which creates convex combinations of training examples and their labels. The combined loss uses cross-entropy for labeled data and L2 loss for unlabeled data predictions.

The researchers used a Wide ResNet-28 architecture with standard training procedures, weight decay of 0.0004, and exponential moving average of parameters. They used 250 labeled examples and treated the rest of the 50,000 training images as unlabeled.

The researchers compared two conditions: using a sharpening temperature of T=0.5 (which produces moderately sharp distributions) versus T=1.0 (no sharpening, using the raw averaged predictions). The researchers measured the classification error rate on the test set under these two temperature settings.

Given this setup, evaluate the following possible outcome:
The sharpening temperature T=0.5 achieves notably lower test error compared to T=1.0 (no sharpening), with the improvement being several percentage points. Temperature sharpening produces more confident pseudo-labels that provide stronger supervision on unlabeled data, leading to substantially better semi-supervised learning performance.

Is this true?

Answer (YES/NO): YES